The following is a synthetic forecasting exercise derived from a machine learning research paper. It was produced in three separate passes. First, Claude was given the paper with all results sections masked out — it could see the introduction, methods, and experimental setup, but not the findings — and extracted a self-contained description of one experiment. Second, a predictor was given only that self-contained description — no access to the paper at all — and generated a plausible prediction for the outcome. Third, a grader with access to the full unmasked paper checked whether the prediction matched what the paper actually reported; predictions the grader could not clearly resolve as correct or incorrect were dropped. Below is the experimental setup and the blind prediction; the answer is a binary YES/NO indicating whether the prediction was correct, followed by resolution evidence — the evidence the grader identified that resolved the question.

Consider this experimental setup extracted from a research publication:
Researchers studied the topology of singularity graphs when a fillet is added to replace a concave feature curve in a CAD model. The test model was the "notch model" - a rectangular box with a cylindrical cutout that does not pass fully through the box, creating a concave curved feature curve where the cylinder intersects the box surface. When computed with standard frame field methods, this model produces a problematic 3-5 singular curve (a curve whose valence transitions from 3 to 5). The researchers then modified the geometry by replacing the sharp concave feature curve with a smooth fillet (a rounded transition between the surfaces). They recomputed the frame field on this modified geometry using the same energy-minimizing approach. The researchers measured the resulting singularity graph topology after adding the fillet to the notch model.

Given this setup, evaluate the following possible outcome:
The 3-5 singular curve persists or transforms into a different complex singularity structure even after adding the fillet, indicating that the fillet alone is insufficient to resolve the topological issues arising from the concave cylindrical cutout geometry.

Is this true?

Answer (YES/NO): NO